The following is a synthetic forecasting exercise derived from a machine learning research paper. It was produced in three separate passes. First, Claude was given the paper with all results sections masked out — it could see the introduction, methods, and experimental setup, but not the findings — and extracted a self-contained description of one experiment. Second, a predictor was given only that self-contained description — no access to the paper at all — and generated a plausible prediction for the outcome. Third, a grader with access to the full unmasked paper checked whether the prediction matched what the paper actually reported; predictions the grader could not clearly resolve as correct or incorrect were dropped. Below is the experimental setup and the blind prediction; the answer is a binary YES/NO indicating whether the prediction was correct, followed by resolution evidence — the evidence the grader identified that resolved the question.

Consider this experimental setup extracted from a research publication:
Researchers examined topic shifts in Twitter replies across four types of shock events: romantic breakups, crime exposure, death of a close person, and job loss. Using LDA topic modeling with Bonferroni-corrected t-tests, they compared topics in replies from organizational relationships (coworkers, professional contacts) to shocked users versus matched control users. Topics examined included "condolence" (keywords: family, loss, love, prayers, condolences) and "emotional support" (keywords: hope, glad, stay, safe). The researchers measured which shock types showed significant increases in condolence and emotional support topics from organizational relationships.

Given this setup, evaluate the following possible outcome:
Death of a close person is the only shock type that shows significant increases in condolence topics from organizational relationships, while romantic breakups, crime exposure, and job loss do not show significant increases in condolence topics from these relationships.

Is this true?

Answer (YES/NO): NO